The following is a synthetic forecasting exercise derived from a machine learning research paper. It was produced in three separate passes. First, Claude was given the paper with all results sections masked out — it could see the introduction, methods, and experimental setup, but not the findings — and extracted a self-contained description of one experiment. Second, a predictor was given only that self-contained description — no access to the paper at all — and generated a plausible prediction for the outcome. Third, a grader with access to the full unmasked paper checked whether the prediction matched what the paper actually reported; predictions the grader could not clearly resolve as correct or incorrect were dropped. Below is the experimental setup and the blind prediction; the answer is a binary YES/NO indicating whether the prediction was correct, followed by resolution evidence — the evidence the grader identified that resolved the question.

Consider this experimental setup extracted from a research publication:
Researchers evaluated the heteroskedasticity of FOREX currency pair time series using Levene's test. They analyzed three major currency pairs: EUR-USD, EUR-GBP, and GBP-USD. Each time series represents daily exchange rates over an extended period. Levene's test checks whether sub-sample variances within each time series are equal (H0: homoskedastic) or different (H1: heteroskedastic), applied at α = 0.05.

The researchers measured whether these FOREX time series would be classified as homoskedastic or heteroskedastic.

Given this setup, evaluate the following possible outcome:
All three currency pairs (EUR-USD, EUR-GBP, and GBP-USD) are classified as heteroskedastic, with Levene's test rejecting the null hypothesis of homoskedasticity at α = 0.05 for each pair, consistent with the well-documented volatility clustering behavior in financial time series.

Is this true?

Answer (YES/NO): YES